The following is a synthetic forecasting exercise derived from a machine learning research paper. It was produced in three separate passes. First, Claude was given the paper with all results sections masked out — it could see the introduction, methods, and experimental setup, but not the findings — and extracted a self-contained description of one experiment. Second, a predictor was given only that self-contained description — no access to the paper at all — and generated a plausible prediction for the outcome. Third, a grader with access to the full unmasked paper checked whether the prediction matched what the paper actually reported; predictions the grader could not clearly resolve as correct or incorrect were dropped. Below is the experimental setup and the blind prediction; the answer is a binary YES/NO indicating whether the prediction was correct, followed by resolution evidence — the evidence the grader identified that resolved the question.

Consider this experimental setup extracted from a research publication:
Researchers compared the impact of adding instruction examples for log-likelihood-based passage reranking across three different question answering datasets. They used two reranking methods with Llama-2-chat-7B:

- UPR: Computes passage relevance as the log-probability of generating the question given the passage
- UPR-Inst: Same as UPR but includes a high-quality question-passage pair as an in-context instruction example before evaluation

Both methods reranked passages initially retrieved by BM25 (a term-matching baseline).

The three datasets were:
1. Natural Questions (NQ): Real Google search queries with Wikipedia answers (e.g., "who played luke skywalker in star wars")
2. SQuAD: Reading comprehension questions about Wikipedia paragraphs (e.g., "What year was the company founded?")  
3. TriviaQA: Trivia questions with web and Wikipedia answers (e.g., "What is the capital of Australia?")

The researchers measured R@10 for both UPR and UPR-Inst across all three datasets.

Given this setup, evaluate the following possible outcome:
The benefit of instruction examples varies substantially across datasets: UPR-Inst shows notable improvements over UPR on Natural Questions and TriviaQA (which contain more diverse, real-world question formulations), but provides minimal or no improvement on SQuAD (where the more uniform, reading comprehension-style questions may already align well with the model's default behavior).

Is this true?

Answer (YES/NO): NO